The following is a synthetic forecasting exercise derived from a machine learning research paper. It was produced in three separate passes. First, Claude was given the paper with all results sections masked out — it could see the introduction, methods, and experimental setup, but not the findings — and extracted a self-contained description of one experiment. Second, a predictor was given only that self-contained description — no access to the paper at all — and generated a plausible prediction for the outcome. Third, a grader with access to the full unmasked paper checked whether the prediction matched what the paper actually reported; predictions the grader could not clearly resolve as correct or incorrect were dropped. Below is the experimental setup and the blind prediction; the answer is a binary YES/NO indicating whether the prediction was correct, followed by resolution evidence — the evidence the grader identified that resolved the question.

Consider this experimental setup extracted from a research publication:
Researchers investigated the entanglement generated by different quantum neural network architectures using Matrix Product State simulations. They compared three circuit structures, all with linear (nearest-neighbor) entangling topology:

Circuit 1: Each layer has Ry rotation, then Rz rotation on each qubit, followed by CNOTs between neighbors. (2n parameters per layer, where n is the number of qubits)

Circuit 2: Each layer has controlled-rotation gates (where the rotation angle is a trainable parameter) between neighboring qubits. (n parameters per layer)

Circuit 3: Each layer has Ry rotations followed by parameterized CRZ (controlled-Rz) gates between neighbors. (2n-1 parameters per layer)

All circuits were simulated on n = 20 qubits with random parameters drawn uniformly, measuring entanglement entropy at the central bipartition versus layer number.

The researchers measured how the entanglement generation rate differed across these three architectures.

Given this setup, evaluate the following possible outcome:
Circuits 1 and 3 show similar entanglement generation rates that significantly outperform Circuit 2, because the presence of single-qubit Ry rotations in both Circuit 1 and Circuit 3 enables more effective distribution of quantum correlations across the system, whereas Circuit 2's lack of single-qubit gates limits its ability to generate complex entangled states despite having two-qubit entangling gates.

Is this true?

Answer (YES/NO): NO